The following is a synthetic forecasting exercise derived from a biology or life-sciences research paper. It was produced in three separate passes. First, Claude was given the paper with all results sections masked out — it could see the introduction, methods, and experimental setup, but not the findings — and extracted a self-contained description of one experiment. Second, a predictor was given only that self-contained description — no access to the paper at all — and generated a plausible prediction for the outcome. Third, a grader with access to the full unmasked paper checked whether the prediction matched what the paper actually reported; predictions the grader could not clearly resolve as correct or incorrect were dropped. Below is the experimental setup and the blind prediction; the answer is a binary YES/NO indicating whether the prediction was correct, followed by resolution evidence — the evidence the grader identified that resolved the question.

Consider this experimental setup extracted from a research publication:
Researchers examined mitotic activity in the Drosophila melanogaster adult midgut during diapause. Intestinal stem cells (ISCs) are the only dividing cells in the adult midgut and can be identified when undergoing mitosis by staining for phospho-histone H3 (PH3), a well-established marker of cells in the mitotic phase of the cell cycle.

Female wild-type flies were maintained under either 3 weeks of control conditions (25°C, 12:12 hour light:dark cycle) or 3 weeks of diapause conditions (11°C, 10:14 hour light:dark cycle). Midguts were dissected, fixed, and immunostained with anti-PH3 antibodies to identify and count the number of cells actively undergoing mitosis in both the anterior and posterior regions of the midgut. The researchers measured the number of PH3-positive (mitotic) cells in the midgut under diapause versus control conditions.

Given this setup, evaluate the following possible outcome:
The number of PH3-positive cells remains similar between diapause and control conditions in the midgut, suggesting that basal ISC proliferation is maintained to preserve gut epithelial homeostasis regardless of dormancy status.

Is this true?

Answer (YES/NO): NO